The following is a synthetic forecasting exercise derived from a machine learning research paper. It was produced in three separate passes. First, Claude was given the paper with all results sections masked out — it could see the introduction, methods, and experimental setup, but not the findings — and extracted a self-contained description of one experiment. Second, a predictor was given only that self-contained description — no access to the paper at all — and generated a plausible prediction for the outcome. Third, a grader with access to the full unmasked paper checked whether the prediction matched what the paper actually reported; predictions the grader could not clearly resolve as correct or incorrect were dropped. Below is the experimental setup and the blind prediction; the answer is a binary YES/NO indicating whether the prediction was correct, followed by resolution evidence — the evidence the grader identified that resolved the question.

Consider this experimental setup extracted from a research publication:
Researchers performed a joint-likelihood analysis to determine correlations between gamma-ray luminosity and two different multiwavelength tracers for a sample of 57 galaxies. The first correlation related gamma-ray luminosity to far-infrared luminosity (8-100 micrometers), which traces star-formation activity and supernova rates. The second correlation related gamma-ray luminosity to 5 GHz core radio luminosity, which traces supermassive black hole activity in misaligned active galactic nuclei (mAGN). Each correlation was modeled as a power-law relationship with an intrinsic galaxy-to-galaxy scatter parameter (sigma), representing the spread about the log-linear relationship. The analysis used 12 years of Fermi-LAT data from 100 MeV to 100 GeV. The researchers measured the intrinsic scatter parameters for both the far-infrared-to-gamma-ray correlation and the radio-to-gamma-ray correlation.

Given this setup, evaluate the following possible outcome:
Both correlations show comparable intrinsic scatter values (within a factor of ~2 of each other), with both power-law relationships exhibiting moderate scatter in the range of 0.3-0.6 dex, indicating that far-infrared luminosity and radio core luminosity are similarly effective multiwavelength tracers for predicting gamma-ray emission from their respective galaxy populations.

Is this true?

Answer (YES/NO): NO